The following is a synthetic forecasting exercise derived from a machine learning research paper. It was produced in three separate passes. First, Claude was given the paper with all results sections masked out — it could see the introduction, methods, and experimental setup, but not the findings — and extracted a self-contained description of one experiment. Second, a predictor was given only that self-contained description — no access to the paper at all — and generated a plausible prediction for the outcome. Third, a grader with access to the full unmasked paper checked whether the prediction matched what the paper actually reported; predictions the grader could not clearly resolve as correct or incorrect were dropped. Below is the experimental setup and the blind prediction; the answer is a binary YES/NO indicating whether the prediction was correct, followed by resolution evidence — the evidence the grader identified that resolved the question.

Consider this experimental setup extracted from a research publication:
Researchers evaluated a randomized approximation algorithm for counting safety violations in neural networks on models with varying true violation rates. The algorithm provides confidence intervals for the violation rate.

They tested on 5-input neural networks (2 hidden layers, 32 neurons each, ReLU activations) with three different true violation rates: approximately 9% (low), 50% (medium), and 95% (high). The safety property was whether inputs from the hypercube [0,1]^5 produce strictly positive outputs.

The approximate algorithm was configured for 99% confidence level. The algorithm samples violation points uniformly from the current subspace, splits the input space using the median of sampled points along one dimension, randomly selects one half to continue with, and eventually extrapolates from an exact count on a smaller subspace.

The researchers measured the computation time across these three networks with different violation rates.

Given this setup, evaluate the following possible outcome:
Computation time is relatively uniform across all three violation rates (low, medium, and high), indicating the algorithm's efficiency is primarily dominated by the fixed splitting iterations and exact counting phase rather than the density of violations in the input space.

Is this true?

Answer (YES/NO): YES